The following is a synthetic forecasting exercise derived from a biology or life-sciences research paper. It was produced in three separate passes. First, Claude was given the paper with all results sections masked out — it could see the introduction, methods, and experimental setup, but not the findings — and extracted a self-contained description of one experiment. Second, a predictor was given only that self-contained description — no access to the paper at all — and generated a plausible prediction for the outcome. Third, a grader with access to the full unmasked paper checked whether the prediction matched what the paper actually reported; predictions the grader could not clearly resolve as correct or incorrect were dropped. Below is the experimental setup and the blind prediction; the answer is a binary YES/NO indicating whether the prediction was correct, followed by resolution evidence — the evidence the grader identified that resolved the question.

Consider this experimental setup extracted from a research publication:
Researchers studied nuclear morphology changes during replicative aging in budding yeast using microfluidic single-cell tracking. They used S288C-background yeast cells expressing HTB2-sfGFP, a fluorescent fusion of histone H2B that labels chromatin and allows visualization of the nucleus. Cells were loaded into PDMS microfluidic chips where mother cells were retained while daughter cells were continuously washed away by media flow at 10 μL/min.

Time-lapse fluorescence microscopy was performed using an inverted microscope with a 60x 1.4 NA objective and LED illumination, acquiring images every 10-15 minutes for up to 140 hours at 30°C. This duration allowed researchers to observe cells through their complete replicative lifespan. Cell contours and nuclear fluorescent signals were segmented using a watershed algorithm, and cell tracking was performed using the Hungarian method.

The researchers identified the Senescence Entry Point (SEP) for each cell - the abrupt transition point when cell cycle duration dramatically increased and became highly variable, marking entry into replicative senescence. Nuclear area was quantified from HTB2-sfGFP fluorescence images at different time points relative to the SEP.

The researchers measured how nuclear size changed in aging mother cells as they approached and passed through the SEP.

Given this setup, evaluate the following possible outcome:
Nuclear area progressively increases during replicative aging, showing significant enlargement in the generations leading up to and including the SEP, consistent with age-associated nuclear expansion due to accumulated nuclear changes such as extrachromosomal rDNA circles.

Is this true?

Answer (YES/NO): NO